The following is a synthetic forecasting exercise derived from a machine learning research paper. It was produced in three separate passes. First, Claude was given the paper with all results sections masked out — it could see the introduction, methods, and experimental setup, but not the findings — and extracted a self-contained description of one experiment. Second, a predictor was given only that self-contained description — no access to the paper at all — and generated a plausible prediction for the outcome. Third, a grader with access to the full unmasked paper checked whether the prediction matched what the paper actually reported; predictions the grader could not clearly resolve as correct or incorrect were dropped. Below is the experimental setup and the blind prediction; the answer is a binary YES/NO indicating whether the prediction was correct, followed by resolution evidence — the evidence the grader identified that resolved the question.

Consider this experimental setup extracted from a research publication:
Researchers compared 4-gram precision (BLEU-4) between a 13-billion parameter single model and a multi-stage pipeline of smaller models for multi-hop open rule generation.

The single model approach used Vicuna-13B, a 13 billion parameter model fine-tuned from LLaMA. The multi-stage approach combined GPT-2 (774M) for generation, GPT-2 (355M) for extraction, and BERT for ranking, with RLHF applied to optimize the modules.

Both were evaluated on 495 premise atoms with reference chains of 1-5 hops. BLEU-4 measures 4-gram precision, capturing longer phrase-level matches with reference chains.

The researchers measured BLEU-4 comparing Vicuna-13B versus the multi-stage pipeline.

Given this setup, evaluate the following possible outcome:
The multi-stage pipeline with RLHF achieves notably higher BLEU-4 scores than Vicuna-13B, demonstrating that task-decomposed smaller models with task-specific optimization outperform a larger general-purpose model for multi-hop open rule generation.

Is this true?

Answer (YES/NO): NO